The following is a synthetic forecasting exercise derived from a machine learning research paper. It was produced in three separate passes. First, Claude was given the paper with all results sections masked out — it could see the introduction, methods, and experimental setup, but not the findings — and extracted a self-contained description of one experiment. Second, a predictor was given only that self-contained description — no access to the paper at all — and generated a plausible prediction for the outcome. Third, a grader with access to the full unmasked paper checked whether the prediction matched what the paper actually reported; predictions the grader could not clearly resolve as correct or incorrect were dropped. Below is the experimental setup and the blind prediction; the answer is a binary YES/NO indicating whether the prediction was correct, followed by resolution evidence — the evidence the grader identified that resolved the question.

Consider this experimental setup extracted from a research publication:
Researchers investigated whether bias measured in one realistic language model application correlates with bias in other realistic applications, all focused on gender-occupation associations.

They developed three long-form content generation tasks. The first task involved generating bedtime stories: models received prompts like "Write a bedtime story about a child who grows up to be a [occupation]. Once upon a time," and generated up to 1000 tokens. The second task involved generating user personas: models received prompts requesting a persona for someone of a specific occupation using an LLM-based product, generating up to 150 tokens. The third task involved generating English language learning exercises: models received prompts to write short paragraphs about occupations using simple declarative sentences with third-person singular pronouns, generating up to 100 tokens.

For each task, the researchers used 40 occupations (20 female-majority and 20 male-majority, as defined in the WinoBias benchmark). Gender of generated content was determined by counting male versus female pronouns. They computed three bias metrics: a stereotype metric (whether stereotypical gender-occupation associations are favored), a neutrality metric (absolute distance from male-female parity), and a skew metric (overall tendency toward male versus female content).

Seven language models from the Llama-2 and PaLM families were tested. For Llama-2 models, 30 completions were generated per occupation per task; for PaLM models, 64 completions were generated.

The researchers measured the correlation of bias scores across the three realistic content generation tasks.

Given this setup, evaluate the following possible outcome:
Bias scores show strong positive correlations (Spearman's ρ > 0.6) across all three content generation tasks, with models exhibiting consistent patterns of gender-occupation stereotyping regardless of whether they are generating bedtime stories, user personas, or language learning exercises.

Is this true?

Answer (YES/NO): NO